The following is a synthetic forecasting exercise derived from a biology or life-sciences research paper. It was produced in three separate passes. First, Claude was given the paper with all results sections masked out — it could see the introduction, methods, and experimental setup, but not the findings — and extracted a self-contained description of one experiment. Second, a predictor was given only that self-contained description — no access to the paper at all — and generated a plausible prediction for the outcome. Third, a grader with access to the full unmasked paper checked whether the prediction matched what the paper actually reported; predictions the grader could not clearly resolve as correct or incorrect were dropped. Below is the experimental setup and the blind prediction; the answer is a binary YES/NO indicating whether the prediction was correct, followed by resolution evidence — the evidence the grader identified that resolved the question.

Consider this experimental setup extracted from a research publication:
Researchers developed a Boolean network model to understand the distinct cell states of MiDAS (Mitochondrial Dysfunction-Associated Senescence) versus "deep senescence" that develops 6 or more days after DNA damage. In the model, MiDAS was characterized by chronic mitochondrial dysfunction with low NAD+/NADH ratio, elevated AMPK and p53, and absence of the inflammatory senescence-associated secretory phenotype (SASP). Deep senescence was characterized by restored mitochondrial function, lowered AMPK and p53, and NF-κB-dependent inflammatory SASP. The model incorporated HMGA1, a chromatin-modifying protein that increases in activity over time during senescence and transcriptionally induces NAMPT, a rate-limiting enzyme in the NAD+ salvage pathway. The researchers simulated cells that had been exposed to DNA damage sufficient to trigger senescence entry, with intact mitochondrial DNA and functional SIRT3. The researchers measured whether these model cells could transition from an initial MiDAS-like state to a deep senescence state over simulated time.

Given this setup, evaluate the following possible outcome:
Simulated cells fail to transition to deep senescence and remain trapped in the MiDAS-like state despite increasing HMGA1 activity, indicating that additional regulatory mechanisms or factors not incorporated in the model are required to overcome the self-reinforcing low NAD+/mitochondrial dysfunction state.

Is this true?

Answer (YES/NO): NO